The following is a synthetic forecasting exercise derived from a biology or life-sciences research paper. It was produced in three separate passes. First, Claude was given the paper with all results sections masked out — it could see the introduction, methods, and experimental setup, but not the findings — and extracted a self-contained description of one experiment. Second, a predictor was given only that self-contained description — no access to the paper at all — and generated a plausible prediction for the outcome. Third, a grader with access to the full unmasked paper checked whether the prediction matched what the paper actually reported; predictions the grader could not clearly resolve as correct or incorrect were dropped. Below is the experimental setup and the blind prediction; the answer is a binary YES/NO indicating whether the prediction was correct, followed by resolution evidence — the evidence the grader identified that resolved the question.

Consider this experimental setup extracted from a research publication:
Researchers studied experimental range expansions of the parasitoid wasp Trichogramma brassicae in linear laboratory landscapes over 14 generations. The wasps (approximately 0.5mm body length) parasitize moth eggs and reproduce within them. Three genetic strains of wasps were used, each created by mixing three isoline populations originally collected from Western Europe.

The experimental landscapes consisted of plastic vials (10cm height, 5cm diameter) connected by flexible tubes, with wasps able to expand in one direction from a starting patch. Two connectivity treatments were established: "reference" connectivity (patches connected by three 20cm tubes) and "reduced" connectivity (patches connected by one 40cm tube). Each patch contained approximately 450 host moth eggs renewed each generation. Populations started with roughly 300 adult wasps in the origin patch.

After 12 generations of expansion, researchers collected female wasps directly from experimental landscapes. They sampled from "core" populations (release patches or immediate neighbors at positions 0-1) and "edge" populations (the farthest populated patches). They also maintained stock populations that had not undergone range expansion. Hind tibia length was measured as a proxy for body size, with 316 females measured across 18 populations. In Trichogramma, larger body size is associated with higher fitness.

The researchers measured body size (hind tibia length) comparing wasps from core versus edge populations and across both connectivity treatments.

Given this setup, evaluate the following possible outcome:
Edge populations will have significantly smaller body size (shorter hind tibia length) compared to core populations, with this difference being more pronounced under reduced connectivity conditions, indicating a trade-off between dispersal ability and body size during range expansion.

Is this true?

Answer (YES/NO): NO